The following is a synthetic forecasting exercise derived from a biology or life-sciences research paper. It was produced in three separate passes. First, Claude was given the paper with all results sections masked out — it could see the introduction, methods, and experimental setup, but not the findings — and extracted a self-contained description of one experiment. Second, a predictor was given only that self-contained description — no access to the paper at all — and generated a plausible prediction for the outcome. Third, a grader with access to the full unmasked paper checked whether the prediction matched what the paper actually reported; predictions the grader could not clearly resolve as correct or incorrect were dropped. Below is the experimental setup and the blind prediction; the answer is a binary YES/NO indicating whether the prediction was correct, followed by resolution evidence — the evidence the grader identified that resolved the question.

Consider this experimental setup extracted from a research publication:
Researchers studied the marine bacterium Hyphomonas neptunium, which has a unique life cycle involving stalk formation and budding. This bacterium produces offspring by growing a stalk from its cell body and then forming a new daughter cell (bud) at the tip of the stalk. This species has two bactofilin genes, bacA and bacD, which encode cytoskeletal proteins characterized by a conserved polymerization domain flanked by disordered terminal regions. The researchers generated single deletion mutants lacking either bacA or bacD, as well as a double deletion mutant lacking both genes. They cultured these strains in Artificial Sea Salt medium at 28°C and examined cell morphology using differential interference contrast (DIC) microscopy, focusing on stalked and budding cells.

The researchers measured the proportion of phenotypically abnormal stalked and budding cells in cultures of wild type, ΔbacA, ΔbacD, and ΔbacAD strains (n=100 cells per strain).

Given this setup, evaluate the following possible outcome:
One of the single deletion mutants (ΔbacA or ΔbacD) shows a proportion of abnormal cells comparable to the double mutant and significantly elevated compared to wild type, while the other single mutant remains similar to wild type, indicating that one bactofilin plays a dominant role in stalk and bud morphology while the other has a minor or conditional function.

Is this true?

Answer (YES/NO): YES